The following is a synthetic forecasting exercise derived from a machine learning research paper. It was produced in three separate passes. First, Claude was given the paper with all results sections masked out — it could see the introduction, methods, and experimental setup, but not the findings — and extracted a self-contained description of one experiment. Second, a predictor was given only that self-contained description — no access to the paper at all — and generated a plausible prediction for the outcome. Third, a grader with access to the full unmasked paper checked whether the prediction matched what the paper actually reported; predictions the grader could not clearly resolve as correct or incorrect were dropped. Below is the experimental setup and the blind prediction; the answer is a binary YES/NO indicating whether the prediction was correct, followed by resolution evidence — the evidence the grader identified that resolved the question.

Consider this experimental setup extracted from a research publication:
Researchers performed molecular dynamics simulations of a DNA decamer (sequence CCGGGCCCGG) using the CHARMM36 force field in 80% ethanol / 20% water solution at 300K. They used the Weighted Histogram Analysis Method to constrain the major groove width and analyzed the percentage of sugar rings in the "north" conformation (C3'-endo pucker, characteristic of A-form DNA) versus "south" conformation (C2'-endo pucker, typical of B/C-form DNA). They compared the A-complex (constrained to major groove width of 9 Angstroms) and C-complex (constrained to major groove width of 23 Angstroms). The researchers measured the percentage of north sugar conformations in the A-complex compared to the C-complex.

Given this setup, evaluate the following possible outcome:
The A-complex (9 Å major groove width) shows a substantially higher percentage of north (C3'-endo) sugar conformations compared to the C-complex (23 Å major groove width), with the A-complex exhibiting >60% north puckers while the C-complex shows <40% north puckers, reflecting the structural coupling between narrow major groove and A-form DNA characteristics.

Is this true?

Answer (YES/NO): YES